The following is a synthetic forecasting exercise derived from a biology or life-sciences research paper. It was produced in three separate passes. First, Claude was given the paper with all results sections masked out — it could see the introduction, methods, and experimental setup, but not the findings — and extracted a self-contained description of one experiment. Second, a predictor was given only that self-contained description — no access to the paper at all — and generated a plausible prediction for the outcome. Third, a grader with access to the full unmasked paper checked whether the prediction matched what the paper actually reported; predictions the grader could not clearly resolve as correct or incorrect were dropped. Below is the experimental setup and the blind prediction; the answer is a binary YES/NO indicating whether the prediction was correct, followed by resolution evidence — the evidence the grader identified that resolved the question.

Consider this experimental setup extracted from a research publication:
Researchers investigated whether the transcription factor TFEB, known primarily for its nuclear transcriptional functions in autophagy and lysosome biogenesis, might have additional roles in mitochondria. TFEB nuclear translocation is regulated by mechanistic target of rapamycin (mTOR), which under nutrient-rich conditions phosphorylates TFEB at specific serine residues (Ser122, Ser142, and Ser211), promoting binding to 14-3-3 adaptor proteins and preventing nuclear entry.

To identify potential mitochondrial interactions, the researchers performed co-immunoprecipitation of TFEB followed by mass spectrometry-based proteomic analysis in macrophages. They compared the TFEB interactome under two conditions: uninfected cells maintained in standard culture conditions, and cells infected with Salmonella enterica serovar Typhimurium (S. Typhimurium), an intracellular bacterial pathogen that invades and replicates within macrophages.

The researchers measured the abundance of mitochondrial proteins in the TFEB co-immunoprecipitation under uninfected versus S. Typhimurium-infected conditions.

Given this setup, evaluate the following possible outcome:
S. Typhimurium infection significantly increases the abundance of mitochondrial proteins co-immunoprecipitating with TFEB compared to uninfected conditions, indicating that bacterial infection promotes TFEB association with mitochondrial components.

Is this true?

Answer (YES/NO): NO